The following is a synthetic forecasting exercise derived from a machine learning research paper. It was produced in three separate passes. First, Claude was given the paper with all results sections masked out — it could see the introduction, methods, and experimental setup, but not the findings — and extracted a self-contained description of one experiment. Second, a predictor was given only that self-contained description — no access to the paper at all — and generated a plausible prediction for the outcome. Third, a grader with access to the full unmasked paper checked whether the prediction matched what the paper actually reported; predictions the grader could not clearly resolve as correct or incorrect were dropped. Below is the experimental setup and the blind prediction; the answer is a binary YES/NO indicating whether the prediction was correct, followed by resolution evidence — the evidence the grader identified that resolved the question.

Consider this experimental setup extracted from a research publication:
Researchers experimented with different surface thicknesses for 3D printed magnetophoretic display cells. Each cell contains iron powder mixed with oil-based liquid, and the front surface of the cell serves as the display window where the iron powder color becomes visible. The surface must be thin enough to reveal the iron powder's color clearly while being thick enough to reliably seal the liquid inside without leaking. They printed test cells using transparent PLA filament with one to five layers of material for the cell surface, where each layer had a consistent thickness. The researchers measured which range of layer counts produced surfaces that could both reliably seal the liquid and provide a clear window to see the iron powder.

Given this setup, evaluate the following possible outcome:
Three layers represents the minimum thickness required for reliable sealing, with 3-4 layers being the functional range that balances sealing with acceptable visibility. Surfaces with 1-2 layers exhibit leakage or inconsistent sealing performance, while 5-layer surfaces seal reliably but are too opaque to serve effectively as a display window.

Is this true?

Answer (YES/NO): NO